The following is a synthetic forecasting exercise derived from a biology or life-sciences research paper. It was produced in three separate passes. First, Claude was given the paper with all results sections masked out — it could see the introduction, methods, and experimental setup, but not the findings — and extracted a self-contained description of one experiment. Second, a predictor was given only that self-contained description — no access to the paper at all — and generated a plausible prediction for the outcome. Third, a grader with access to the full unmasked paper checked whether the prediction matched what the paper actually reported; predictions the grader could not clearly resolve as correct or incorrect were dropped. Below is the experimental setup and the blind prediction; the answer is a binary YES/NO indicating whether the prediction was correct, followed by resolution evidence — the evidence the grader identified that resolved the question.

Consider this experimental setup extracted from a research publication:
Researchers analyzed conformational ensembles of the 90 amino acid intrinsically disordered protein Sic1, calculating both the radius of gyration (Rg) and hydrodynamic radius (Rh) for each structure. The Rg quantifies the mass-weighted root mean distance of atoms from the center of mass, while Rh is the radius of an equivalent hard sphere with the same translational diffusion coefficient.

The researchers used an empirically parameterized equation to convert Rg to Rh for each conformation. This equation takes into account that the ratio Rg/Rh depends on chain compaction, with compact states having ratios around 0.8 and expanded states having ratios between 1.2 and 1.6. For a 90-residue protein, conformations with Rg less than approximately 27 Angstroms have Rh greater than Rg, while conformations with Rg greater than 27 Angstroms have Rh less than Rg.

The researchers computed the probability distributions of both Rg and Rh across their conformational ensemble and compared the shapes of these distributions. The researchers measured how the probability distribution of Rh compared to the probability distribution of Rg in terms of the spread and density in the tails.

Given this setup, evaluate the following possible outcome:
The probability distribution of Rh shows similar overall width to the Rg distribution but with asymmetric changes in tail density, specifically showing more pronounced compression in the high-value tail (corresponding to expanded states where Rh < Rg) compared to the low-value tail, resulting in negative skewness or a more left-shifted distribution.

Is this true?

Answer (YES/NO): NO